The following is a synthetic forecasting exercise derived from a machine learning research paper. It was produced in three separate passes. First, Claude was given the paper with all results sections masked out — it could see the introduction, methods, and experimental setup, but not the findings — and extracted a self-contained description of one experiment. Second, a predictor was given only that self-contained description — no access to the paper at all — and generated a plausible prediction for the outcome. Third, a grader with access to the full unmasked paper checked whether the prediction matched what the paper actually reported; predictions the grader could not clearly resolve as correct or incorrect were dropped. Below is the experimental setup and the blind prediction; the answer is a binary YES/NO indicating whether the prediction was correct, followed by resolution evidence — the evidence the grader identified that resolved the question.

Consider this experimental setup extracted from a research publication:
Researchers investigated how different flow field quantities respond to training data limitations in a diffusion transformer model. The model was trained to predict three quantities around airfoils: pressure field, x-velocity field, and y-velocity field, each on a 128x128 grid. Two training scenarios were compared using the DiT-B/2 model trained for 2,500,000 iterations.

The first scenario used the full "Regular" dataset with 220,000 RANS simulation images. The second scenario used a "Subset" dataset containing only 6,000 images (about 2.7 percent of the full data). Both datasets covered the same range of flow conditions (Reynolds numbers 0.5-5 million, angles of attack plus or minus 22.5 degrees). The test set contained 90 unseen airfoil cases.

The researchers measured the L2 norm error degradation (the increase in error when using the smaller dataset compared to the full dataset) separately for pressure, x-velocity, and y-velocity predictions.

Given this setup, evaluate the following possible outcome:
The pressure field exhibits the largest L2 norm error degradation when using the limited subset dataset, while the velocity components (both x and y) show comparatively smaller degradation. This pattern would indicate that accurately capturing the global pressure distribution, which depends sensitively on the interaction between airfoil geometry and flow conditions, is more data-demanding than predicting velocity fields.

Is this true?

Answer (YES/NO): YES